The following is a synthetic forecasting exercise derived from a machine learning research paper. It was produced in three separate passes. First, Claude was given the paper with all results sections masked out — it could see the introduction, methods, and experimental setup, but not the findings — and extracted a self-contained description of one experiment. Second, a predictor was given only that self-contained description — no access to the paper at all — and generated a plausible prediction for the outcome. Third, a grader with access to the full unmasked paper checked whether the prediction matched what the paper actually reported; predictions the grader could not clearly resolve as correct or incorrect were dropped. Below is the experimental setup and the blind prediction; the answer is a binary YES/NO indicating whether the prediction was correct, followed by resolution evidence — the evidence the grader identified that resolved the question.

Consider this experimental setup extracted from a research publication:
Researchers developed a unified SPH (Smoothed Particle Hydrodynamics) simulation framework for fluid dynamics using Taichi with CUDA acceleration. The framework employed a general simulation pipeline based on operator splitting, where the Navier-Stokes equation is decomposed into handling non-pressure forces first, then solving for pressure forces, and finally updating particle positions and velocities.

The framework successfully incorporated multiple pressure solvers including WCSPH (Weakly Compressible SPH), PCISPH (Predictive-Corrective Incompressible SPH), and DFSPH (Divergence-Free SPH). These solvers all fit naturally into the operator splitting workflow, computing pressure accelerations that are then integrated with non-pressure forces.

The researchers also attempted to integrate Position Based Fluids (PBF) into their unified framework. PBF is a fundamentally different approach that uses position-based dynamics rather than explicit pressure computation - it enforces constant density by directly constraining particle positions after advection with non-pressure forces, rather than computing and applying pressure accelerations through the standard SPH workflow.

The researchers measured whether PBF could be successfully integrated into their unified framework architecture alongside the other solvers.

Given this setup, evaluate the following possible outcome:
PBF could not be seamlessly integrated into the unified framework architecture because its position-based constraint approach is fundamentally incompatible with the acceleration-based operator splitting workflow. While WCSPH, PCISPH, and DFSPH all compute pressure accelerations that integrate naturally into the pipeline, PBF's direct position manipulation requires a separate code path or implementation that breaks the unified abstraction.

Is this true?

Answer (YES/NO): NO